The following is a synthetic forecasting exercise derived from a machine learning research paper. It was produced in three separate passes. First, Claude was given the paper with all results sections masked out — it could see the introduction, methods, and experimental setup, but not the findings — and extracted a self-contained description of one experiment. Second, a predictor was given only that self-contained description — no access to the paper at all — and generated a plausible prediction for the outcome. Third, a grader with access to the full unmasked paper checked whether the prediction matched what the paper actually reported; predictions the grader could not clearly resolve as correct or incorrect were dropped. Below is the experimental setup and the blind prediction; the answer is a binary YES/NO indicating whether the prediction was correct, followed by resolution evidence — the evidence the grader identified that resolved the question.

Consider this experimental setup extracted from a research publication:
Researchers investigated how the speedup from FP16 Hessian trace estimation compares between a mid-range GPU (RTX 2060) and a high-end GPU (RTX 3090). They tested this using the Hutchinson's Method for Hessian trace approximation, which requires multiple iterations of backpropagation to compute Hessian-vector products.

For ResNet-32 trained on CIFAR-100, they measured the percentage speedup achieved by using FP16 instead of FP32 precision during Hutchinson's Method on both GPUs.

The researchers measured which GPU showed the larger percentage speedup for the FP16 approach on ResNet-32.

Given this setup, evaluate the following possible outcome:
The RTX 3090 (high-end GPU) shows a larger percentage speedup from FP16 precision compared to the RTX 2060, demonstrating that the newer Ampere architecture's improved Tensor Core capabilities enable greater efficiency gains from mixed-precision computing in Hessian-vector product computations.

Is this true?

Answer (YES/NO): YES